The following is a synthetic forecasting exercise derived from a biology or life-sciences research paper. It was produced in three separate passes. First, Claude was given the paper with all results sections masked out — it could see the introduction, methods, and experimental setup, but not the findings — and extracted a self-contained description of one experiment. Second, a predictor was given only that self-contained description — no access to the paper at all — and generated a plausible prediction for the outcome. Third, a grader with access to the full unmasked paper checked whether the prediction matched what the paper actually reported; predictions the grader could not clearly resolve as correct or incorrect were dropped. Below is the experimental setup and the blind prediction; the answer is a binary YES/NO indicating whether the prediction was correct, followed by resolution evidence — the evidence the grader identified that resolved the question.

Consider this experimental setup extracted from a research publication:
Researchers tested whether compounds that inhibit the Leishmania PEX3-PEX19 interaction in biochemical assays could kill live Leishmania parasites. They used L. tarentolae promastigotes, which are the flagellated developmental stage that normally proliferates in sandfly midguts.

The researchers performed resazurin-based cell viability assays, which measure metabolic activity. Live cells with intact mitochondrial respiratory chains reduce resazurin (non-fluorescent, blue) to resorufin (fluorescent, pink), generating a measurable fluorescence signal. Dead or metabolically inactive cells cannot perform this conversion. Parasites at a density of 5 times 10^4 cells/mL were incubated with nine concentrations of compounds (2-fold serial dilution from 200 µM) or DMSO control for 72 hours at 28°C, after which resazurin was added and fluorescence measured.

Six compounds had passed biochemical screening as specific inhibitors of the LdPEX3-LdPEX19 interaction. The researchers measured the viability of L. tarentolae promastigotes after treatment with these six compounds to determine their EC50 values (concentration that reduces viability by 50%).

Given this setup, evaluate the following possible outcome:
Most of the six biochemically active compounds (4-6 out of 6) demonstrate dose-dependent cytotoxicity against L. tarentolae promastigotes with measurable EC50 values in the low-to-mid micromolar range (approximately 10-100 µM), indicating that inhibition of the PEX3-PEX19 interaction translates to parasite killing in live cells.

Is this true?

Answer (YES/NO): YES